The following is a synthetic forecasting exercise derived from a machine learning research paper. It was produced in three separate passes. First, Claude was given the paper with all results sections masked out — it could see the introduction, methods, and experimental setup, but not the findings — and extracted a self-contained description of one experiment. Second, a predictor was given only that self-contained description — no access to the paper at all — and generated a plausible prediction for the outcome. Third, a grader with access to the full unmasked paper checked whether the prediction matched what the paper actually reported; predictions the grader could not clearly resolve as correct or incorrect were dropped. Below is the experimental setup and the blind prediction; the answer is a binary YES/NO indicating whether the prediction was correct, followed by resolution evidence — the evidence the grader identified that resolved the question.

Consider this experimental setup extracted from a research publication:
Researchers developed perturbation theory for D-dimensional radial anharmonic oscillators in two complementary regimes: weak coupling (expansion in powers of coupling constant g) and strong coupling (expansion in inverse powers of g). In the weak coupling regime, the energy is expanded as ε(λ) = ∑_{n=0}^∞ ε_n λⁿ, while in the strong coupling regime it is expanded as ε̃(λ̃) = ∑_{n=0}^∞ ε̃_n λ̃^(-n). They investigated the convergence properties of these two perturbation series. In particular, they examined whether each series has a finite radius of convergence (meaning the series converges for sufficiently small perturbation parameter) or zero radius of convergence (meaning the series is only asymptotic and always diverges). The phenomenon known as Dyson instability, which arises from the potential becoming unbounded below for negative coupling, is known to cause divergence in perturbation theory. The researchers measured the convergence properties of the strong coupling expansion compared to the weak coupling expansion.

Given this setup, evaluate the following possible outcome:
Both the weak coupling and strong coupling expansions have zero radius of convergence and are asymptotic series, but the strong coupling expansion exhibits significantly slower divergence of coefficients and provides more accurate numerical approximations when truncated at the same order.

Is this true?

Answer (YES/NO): NO